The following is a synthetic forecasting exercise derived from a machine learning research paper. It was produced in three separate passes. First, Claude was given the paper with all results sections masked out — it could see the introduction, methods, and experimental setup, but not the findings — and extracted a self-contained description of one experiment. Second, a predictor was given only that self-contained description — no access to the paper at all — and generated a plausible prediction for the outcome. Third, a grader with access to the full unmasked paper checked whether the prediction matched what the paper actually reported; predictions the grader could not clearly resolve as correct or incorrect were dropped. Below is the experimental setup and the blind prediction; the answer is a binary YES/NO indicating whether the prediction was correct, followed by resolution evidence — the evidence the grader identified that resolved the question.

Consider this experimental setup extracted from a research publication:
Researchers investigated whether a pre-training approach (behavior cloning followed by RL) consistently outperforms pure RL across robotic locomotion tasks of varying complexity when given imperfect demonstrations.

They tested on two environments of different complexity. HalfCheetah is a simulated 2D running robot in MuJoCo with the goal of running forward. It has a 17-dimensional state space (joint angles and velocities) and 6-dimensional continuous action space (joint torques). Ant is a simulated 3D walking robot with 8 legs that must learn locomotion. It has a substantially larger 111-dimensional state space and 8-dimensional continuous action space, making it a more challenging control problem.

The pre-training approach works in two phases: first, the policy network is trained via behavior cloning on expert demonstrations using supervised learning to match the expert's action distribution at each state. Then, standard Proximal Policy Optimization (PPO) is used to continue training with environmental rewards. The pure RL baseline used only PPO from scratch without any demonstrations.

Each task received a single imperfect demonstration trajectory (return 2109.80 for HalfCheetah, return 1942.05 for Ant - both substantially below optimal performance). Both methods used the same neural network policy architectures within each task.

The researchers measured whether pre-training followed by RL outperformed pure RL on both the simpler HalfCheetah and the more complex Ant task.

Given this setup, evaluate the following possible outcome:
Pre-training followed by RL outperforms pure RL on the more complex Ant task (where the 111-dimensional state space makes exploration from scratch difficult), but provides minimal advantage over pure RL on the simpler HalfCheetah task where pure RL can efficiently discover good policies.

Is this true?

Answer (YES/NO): NO